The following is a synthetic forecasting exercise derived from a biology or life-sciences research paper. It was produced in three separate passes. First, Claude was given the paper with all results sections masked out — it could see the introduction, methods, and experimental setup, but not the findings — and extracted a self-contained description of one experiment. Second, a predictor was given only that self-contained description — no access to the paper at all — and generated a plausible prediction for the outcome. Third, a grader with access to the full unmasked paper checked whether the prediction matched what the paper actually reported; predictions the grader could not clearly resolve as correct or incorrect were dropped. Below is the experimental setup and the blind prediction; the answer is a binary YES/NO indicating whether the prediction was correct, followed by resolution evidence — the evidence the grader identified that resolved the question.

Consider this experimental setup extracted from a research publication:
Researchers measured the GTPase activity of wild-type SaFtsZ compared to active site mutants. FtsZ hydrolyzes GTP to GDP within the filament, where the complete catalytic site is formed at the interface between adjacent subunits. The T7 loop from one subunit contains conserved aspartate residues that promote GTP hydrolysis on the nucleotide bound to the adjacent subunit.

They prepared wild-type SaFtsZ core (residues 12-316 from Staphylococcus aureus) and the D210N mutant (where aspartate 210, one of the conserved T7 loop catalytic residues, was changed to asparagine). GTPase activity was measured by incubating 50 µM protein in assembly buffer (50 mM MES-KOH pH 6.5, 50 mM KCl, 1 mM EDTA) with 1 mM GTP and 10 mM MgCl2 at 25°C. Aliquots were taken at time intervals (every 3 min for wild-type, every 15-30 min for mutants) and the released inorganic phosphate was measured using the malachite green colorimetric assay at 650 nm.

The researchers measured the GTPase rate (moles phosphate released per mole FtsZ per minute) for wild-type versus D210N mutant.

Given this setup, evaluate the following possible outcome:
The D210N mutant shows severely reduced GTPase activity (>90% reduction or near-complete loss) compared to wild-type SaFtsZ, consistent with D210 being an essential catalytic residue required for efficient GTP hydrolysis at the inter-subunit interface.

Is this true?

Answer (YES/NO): YES